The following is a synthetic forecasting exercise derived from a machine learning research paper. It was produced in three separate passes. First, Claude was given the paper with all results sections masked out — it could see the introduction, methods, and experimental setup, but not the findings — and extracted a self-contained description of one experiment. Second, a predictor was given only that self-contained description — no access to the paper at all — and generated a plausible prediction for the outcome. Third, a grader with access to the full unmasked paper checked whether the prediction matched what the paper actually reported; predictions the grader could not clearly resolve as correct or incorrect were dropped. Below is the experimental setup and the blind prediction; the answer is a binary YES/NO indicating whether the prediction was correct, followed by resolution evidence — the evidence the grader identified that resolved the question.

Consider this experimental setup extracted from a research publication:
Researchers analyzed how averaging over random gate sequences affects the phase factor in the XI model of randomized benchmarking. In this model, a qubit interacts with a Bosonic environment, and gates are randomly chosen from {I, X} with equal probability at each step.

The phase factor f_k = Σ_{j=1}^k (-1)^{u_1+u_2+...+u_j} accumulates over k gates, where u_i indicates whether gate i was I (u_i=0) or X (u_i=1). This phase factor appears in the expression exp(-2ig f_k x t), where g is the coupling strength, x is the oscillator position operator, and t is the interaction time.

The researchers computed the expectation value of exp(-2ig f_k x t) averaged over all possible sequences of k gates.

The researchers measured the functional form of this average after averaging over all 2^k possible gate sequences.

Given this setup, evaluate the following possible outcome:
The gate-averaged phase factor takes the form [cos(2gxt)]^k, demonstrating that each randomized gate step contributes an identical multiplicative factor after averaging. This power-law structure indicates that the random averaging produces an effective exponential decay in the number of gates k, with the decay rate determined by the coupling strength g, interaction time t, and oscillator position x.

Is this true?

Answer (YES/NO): YES